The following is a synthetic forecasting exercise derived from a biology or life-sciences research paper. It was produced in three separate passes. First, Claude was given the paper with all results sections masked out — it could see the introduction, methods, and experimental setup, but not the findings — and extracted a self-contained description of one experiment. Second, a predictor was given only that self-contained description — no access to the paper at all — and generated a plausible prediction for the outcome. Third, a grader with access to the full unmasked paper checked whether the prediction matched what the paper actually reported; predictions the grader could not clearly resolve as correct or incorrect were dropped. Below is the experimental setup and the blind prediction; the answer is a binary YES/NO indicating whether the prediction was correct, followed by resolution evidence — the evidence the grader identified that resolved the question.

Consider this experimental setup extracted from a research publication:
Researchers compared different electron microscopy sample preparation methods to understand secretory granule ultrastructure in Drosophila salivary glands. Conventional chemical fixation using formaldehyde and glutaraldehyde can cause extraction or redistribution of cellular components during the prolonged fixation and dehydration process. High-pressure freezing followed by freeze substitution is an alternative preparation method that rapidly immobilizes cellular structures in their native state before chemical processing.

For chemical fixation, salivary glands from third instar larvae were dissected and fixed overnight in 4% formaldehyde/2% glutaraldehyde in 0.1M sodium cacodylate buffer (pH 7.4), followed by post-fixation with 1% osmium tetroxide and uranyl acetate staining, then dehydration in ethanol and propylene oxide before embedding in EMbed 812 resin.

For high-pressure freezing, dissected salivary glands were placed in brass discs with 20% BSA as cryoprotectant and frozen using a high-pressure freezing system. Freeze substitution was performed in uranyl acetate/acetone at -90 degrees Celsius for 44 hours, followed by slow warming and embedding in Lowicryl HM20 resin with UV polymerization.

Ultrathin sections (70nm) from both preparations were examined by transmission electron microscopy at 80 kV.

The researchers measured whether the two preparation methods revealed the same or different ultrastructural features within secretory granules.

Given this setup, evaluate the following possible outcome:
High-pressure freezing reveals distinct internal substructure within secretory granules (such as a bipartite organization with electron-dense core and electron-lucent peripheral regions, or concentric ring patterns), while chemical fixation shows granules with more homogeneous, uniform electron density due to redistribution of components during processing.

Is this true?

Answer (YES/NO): NO